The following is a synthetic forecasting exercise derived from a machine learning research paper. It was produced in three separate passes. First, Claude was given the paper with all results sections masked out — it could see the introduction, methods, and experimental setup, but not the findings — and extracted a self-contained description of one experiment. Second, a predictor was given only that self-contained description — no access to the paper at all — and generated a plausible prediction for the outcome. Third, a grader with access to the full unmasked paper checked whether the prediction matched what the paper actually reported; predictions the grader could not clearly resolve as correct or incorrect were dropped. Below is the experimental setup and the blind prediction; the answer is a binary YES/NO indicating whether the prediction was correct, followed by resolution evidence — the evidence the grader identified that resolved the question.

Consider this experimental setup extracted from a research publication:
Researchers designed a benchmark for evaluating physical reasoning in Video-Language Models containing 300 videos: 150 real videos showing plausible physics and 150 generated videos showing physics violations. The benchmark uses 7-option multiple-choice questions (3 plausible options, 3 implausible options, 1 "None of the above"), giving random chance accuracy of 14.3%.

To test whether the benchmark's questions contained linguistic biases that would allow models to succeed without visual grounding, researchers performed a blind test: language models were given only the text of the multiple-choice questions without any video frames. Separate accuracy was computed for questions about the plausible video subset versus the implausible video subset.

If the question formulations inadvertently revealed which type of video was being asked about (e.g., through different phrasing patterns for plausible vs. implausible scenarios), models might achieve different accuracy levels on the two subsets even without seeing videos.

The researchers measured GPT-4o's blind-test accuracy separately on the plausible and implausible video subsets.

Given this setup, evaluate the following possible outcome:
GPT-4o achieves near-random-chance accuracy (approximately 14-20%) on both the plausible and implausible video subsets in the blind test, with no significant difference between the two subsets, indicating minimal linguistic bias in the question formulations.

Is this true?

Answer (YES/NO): NO